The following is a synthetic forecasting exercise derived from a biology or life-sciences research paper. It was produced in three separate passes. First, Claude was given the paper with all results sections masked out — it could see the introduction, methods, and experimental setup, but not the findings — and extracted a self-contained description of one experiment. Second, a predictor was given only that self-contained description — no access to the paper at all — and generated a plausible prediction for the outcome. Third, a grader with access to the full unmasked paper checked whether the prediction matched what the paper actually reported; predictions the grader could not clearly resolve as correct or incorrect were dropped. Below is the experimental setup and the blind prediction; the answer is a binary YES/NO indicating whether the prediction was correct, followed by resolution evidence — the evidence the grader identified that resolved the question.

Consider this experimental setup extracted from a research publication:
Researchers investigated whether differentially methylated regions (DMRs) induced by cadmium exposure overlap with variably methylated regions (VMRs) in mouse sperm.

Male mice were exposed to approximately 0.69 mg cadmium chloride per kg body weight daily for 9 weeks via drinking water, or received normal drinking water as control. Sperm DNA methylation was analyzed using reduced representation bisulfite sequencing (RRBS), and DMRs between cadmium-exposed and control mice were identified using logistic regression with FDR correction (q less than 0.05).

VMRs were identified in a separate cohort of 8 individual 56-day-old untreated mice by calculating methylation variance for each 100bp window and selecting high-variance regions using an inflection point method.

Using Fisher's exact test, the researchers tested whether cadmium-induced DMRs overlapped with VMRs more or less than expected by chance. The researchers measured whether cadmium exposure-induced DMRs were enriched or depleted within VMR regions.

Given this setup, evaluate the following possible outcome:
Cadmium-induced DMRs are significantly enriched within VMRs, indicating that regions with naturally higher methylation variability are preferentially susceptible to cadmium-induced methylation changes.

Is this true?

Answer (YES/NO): YES